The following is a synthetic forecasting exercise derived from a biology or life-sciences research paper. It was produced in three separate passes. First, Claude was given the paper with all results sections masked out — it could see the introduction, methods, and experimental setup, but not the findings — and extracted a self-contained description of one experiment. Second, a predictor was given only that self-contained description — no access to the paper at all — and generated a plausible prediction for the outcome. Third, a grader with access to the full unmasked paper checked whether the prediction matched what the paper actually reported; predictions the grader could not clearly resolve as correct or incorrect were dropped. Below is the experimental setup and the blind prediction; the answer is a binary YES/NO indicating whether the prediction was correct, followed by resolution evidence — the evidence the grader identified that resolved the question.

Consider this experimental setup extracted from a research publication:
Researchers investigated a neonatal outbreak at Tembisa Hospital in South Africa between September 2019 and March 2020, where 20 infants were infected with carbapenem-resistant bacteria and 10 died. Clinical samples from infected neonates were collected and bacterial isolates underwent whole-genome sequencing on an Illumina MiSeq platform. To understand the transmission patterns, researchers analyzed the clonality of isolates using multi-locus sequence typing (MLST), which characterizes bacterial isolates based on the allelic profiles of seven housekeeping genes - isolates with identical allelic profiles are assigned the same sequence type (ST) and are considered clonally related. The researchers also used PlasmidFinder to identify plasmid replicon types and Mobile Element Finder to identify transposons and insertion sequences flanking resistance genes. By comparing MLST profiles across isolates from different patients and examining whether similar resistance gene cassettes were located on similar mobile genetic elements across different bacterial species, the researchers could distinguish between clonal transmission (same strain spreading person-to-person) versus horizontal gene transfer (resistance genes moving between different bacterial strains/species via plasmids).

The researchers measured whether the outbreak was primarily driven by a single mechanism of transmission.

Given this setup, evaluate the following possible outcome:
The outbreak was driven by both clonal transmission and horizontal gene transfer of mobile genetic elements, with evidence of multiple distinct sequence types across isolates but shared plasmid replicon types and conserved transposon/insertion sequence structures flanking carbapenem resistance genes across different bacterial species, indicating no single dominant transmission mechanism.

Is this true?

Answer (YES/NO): YES